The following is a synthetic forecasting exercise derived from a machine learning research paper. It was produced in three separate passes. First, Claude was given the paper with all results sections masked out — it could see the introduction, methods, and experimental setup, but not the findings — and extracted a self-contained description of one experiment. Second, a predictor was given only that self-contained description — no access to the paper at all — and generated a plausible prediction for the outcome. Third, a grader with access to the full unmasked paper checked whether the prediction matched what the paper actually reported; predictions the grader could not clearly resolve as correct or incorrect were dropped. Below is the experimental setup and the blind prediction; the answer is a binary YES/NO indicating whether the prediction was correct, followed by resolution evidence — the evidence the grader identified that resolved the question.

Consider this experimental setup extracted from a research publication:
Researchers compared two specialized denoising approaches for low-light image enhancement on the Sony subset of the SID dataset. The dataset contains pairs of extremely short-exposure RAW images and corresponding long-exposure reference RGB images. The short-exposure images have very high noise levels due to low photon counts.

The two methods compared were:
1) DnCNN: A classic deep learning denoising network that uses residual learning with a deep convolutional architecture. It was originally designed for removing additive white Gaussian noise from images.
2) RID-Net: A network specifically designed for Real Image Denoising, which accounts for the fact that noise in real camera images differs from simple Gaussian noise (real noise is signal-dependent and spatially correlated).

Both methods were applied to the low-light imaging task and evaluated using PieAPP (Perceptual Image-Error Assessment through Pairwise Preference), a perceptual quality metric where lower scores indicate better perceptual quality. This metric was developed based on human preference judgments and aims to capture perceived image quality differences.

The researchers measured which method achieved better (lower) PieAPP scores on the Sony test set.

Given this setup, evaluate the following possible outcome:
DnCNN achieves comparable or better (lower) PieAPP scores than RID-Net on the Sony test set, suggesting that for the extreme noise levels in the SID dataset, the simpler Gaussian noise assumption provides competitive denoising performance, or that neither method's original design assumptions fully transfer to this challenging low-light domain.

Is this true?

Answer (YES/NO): NO